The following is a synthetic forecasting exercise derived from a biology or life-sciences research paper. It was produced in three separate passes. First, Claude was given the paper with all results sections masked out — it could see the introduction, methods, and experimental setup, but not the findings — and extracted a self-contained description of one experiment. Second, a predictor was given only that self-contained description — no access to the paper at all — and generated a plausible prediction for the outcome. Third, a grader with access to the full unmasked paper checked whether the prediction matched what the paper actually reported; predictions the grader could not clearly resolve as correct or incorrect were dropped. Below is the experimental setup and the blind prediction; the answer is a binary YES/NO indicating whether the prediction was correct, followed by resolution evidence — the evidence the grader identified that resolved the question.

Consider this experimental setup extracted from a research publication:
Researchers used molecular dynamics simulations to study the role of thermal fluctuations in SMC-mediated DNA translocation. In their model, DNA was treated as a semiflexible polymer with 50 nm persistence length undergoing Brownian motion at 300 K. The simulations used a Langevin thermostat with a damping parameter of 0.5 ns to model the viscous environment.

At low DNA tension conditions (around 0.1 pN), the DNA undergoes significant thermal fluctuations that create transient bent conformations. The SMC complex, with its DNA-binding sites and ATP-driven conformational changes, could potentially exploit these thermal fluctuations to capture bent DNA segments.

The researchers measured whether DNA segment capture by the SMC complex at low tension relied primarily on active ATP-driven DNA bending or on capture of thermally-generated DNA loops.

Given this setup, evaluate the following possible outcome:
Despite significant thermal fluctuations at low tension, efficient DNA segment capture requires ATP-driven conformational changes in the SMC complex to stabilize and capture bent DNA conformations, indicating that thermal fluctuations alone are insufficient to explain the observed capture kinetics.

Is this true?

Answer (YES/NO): YES